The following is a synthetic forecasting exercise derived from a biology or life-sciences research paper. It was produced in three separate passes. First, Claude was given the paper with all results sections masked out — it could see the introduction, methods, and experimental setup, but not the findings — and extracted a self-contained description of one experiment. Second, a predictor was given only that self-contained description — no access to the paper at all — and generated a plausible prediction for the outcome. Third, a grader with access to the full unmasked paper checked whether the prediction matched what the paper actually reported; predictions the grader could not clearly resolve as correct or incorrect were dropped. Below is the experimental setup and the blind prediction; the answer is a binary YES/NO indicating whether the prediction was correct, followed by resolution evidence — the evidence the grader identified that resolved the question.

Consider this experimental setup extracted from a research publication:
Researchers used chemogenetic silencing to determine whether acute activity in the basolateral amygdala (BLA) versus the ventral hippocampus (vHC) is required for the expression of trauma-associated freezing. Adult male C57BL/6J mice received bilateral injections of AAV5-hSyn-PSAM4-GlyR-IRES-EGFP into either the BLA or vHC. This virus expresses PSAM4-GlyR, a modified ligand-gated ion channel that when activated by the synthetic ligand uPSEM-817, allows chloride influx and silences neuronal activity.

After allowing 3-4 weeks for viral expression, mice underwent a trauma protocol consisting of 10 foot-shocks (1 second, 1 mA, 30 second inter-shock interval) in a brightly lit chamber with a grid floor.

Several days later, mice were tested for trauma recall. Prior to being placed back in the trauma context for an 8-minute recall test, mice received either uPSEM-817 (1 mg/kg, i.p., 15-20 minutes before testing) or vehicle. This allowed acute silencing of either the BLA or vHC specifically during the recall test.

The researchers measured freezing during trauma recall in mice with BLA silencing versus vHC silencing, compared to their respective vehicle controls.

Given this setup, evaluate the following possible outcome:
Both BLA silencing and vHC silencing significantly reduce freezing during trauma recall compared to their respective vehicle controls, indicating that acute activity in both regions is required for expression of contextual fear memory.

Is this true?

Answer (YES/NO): YES